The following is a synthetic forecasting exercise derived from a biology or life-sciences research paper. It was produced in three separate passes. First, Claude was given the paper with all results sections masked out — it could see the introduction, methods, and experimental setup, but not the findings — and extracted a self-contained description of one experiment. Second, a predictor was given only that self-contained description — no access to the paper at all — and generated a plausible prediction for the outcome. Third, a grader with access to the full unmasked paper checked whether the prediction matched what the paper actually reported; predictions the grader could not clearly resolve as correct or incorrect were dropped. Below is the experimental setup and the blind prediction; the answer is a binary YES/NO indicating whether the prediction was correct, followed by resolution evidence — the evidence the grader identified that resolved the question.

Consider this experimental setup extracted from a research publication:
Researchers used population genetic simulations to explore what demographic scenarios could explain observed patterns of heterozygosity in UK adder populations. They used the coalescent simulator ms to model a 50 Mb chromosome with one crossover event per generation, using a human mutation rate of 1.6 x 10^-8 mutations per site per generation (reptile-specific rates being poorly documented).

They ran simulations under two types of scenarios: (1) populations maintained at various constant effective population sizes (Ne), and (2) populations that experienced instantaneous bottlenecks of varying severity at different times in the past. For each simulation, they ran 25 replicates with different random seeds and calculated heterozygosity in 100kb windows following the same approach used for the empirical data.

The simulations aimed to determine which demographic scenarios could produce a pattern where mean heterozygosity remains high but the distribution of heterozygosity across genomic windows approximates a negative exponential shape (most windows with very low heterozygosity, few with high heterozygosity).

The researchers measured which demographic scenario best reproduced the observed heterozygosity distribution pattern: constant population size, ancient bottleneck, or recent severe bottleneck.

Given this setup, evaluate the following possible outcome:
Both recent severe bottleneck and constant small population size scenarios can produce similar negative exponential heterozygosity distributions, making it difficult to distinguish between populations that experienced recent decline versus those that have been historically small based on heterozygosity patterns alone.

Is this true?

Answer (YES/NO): NO